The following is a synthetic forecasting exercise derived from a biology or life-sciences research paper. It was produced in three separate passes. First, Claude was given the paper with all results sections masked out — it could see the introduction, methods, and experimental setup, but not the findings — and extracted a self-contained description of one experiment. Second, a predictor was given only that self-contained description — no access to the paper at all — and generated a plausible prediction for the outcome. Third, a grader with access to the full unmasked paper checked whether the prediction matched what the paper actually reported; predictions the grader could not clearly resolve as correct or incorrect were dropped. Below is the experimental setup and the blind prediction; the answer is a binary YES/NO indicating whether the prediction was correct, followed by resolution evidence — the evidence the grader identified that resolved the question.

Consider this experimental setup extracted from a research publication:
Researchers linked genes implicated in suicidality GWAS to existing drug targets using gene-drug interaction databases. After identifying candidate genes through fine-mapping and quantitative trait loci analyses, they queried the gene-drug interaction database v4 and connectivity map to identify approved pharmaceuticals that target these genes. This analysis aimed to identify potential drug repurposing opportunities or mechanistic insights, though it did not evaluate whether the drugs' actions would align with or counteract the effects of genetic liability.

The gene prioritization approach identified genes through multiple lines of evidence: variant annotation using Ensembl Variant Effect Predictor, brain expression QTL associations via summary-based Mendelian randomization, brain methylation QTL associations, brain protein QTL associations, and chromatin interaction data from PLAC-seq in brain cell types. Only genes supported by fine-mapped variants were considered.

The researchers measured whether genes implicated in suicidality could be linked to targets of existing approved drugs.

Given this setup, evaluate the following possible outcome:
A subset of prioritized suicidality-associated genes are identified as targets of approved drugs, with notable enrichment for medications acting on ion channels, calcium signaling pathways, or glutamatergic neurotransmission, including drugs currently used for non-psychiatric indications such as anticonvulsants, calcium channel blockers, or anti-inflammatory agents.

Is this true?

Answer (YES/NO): NO